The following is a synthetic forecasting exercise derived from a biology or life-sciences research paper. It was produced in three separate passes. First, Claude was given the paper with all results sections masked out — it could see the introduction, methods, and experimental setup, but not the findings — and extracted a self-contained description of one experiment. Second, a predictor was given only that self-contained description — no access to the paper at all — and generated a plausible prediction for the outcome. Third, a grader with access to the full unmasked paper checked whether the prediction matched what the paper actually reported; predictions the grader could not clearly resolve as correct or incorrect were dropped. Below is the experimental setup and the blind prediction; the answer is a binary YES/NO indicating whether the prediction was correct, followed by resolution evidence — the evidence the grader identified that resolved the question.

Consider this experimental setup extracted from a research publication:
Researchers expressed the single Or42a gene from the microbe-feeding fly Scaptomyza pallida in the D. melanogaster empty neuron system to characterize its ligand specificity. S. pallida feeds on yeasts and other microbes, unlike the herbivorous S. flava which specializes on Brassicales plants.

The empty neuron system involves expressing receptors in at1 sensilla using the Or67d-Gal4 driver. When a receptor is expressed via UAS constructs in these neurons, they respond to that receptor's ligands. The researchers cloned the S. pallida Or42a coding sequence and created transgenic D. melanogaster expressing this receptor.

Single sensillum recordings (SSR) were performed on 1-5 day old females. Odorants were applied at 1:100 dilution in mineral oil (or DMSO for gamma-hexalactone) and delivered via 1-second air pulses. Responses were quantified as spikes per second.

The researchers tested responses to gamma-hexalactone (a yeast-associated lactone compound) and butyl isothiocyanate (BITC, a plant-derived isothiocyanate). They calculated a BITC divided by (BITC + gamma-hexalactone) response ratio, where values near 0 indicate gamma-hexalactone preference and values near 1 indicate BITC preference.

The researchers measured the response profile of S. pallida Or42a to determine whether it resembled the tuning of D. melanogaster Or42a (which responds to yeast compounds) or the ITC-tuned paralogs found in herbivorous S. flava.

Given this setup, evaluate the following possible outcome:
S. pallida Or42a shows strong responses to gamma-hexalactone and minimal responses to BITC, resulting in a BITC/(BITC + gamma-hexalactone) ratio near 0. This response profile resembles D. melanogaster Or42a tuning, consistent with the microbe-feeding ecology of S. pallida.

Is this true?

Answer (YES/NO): YES